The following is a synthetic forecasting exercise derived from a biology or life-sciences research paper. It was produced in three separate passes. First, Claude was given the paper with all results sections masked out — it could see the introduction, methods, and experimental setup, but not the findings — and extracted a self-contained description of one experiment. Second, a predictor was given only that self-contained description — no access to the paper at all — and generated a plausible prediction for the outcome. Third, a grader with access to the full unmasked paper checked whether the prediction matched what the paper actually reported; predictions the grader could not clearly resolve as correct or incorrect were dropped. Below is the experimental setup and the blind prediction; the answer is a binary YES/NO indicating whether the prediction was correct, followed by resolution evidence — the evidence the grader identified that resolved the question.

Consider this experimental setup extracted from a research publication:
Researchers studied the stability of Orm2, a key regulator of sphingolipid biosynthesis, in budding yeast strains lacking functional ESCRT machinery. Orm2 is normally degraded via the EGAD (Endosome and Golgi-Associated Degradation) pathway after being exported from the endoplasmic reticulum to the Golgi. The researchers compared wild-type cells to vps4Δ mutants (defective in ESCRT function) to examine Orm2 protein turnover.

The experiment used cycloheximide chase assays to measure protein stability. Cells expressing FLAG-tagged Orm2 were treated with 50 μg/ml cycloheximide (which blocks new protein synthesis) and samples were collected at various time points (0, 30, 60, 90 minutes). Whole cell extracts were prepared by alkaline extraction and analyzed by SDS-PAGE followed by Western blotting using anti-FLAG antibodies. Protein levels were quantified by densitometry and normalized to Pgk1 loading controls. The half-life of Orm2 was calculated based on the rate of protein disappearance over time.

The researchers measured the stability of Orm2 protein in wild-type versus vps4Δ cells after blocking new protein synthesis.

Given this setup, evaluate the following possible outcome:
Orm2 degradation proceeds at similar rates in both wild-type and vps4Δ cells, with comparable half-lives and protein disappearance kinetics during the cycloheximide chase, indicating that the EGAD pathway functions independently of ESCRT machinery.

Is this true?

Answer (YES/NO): NO